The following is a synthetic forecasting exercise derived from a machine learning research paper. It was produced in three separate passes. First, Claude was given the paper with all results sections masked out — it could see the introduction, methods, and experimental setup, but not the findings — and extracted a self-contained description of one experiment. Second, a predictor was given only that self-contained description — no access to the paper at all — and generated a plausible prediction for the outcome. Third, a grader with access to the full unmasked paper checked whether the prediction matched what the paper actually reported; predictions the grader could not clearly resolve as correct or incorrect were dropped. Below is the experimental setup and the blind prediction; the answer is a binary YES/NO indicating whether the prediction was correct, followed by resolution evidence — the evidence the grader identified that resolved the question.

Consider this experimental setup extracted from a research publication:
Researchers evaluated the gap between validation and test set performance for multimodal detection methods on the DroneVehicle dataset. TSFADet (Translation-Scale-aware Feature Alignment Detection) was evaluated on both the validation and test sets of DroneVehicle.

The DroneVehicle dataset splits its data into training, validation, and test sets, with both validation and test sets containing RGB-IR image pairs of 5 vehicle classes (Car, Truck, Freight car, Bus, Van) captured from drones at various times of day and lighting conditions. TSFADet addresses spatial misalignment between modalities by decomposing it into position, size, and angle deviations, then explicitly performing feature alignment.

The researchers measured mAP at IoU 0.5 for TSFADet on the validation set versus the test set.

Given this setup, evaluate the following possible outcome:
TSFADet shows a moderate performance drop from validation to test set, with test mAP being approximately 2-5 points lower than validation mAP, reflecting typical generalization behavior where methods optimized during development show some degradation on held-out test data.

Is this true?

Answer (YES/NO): YES